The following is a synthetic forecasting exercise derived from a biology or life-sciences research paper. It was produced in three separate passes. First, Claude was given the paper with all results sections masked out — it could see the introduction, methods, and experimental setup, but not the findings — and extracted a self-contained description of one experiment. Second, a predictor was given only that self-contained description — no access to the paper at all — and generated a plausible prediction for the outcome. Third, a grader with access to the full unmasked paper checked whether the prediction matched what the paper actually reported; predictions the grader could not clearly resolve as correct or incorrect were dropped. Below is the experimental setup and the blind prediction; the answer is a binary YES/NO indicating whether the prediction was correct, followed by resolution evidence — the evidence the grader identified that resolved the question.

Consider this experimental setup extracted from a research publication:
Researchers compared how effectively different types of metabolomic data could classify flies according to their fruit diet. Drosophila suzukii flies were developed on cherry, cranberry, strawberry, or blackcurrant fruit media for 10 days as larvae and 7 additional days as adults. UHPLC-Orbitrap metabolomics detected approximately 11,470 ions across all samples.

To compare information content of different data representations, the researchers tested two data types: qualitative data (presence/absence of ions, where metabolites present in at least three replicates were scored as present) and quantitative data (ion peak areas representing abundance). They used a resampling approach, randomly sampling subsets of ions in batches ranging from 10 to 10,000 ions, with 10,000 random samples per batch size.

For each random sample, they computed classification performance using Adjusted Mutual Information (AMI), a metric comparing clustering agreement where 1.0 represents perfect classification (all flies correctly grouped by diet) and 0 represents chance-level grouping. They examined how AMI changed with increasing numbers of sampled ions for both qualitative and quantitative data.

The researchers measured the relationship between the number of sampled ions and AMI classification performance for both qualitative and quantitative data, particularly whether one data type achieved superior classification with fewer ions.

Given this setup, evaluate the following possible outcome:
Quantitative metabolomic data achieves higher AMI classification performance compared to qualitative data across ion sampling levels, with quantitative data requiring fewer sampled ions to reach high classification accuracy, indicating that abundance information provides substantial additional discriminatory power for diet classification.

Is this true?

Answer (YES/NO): YES